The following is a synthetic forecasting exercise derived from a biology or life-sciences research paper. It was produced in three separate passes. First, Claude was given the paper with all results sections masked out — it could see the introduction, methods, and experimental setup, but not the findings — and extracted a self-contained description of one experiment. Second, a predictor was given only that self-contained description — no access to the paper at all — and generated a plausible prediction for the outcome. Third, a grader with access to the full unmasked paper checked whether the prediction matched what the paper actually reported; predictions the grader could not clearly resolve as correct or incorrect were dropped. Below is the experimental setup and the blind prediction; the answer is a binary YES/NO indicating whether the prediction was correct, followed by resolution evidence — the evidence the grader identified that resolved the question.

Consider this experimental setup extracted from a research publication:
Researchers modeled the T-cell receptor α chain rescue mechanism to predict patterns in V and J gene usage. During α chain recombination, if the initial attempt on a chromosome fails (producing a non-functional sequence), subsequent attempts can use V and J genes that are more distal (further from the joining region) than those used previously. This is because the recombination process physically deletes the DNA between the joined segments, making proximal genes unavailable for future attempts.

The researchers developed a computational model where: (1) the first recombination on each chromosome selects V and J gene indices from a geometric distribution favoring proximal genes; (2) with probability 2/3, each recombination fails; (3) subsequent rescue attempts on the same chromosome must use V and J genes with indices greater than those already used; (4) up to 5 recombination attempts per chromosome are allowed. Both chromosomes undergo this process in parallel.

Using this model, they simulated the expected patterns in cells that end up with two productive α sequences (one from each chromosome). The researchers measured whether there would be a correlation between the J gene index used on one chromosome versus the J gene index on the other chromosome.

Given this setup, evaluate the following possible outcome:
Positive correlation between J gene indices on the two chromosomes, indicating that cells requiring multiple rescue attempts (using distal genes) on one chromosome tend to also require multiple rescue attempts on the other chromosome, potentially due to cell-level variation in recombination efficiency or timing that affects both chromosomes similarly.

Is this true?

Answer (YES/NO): YES